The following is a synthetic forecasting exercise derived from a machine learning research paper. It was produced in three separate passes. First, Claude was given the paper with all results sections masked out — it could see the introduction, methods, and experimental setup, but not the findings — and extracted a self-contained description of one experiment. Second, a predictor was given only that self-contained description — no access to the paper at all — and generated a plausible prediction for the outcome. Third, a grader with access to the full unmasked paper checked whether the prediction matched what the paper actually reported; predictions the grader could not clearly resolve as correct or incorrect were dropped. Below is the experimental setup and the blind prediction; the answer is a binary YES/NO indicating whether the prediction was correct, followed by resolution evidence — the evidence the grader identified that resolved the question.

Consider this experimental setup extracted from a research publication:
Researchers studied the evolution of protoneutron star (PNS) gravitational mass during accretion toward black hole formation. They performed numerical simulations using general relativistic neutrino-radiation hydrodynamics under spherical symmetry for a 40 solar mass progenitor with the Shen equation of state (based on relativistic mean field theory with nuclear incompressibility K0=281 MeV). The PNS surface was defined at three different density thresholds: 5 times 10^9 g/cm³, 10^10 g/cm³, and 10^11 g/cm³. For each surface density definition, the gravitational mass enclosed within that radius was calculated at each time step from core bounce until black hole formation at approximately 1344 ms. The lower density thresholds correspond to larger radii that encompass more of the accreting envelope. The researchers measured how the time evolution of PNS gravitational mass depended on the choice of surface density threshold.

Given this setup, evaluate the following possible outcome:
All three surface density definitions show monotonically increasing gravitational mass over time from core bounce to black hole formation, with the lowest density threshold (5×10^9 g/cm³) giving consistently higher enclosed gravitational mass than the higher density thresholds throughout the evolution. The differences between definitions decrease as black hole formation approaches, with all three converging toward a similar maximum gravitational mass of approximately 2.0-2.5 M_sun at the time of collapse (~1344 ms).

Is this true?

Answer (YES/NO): NO